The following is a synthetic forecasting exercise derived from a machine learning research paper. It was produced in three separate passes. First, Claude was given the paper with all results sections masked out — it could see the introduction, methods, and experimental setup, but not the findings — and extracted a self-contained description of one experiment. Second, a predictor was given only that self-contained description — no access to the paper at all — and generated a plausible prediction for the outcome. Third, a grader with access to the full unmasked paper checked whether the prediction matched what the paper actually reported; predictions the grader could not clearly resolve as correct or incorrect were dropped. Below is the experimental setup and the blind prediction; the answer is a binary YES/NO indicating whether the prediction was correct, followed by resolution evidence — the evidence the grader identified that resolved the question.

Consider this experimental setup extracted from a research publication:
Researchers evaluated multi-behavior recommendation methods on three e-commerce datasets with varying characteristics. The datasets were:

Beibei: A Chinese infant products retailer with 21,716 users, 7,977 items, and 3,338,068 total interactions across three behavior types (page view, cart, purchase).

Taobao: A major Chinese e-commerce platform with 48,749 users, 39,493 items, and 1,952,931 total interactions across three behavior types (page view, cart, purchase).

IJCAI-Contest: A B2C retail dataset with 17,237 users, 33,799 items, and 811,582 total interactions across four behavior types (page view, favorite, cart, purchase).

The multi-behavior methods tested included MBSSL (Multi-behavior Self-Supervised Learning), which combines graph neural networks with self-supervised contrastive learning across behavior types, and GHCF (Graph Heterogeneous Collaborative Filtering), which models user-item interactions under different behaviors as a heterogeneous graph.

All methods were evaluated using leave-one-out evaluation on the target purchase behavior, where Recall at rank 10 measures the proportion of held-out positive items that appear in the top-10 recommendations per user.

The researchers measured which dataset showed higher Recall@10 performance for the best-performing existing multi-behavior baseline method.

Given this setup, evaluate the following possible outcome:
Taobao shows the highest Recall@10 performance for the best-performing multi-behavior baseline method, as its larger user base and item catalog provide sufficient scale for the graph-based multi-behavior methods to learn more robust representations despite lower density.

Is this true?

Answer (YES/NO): NO